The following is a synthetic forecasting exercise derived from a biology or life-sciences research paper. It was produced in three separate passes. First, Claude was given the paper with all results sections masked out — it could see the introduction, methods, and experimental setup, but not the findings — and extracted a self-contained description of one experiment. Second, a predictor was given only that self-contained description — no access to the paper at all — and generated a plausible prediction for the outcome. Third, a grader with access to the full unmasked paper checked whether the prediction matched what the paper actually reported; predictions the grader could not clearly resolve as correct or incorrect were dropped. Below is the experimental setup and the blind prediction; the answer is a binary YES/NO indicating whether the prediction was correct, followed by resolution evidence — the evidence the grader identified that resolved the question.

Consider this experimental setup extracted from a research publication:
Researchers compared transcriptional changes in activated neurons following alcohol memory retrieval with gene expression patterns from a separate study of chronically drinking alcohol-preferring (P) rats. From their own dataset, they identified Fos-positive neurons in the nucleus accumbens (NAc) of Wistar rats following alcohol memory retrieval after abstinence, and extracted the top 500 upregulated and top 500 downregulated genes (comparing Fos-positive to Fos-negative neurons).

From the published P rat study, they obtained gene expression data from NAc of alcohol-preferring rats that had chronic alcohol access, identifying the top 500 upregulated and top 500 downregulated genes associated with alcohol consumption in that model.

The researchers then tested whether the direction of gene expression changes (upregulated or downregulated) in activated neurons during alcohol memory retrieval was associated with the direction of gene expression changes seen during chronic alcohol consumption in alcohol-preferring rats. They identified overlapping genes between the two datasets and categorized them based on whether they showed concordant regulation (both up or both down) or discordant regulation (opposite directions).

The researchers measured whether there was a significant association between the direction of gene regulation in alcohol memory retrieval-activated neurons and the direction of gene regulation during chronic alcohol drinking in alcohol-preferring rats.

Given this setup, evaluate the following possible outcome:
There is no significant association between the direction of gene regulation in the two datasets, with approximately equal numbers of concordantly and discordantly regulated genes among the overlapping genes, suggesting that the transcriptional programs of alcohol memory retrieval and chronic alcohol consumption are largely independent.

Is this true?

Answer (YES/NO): NO